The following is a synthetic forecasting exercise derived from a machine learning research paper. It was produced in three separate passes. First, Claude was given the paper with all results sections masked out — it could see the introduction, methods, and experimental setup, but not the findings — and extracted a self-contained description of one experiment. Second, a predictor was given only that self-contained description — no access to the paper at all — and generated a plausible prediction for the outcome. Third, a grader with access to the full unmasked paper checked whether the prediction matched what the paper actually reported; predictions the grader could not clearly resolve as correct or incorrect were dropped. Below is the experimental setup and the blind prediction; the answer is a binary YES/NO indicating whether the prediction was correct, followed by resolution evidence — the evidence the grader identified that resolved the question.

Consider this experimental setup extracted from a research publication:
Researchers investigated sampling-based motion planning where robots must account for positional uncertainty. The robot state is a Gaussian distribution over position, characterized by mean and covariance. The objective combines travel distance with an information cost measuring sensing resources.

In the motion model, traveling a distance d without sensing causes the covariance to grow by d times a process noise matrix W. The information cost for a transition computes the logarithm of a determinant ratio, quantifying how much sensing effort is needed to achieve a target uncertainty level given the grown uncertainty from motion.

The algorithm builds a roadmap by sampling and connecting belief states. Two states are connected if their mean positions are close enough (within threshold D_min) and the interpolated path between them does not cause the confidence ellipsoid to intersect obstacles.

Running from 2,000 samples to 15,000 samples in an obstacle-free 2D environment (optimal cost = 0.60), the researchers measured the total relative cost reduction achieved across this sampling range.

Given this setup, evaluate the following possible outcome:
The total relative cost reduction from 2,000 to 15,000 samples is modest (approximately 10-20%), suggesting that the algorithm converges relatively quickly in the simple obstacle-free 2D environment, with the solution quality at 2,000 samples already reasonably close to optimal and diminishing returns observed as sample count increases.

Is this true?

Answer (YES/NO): NO